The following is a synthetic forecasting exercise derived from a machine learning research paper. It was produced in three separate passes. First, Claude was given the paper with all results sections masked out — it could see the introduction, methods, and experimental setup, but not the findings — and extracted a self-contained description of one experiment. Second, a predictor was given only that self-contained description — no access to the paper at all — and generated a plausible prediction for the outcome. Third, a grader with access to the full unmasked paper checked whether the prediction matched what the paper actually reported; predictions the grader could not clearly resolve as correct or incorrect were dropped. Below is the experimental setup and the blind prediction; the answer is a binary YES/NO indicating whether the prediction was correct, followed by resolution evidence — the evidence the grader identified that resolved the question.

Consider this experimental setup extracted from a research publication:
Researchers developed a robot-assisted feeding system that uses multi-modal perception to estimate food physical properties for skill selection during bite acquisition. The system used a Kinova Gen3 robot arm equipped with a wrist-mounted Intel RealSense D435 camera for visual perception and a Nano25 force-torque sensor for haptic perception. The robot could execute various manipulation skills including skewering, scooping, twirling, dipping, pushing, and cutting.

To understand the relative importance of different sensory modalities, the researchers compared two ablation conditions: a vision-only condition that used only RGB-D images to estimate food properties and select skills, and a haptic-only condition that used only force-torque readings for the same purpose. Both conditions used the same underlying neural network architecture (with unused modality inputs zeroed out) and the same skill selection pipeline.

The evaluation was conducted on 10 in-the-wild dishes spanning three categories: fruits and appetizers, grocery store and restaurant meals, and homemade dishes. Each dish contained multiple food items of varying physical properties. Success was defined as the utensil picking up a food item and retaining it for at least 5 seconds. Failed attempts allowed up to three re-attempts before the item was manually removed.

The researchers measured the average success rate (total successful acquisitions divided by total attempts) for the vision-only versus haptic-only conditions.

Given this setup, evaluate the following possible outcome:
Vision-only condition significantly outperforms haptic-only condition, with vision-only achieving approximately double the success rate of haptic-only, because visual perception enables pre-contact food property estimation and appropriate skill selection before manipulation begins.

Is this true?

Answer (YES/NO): NO